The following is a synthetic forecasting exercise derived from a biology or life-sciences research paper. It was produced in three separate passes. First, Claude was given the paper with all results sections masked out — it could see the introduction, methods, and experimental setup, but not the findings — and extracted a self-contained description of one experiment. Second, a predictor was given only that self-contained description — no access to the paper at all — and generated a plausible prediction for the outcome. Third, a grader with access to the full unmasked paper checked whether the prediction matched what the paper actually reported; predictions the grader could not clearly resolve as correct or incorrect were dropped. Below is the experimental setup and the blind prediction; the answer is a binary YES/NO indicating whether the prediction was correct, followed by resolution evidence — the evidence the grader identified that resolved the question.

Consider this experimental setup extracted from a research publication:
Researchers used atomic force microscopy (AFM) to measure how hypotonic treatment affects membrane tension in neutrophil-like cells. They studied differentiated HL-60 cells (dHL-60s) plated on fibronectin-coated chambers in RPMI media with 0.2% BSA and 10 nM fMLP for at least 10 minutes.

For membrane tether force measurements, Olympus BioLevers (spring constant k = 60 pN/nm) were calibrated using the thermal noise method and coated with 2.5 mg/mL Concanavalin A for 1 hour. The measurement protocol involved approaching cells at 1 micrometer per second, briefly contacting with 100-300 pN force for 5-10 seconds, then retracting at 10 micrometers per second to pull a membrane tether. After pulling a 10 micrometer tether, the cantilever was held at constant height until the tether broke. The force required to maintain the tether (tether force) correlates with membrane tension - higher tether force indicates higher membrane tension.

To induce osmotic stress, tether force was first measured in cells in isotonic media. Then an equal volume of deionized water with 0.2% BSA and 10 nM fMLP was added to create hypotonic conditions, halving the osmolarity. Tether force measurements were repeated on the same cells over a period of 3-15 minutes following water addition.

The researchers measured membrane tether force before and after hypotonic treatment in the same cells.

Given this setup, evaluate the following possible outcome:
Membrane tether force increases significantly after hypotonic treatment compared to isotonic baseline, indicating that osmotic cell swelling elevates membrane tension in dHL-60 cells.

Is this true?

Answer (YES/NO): NO